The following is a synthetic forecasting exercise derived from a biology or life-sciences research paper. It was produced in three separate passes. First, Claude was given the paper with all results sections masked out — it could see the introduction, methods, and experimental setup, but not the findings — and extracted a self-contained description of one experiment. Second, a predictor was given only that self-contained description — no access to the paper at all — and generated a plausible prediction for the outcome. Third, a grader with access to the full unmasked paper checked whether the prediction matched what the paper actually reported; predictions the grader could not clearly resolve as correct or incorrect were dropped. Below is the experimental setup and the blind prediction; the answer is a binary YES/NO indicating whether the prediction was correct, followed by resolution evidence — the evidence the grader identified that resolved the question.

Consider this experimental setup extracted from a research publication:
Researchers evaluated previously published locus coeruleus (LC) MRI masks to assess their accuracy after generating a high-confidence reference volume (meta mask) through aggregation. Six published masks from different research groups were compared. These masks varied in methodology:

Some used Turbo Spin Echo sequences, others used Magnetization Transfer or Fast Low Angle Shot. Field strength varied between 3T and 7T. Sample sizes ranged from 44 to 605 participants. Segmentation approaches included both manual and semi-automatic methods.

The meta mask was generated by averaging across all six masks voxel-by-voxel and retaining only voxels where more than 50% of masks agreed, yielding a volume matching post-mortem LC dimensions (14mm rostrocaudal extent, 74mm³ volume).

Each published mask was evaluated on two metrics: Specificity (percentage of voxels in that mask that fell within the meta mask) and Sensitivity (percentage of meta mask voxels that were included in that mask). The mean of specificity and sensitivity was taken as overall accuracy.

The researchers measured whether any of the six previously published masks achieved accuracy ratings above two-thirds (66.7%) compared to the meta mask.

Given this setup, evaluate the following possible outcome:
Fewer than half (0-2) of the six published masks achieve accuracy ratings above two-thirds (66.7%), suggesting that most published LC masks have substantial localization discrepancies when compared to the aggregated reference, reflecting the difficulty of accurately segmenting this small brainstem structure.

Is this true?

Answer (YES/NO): YES